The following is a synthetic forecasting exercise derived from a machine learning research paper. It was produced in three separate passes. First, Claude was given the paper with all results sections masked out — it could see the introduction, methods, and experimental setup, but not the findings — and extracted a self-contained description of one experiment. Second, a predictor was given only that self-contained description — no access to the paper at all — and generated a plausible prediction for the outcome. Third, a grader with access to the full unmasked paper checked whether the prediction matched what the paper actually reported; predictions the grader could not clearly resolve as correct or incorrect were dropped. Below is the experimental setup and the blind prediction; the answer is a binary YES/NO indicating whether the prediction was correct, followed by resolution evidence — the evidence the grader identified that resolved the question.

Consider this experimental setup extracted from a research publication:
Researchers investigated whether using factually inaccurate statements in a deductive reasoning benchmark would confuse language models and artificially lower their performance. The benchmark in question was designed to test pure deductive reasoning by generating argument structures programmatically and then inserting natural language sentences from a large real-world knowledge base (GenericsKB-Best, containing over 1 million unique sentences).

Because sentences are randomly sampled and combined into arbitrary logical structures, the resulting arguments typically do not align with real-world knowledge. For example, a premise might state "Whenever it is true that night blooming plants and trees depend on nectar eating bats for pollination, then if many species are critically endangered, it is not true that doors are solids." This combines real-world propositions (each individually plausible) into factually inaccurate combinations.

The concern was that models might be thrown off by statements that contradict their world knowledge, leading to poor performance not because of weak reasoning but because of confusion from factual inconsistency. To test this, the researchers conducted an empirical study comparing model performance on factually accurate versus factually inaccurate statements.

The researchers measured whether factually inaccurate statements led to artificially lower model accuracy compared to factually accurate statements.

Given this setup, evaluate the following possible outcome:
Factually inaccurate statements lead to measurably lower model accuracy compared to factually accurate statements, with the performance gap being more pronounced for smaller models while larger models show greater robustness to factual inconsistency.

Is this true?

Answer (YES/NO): NO